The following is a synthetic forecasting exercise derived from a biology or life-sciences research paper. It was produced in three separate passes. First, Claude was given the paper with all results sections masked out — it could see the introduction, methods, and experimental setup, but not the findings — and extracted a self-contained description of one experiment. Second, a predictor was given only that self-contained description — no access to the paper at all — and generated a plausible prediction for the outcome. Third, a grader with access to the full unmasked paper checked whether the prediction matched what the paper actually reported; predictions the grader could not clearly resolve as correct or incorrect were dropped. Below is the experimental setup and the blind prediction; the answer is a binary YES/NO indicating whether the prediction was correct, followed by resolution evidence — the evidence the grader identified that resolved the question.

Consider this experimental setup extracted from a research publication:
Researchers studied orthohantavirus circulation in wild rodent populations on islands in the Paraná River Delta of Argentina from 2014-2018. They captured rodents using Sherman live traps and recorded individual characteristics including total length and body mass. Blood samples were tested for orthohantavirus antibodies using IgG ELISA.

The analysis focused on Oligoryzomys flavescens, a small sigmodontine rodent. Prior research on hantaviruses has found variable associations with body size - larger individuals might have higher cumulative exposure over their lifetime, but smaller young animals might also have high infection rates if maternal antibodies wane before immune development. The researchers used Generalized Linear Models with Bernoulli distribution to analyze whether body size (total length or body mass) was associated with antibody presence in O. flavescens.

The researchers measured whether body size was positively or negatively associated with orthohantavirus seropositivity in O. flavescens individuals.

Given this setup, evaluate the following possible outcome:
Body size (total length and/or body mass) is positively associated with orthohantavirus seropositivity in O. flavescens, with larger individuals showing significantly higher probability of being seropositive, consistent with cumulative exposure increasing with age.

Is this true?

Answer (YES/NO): YES